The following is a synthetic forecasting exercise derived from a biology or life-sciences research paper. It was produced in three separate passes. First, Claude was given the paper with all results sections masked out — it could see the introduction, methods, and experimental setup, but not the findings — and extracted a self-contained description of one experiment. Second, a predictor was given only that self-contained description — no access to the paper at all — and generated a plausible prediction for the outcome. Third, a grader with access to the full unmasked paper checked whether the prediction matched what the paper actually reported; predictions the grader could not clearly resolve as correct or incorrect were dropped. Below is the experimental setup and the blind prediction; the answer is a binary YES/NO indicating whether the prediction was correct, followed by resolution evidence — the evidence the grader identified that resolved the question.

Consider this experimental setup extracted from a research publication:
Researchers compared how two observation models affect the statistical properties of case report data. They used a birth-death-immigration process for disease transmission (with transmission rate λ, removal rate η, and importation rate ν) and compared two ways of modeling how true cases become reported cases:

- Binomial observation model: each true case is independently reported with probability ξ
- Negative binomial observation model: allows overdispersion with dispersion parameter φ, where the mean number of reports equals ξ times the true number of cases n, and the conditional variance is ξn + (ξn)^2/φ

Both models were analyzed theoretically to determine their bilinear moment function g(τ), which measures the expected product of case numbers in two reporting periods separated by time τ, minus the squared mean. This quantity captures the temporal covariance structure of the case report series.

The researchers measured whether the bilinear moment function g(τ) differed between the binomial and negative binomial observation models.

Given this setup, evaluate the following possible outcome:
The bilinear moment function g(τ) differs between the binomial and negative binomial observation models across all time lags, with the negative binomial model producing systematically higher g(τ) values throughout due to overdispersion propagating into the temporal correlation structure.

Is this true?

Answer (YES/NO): NO